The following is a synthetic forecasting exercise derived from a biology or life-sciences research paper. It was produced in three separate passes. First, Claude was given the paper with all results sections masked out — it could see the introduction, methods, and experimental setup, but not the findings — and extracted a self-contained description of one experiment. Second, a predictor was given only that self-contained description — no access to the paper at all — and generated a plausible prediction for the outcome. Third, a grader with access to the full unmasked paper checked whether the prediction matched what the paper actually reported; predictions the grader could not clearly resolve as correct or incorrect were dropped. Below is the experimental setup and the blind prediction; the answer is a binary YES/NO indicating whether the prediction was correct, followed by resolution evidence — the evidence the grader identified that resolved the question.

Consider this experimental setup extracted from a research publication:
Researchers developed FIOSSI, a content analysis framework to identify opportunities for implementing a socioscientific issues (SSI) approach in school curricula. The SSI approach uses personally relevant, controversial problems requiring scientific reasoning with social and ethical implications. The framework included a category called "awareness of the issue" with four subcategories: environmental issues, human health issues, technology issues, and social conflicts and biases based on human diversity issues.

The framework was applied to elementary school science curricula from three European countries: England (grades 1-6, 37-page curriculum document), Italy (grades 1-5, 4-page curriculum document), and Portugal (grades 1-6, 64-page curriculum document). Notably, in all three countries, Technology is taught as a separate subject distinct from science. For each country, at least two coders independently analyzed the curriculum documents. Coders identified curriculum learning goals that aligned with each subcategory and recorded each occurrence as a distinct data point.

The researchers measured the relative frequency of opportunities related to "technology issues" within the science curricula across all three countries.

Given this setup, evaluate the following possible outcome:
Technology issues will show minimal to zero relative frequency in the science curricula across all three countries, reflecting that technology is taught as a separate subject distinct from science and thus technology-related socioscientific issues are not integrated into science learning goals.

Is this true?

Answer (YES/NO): NO